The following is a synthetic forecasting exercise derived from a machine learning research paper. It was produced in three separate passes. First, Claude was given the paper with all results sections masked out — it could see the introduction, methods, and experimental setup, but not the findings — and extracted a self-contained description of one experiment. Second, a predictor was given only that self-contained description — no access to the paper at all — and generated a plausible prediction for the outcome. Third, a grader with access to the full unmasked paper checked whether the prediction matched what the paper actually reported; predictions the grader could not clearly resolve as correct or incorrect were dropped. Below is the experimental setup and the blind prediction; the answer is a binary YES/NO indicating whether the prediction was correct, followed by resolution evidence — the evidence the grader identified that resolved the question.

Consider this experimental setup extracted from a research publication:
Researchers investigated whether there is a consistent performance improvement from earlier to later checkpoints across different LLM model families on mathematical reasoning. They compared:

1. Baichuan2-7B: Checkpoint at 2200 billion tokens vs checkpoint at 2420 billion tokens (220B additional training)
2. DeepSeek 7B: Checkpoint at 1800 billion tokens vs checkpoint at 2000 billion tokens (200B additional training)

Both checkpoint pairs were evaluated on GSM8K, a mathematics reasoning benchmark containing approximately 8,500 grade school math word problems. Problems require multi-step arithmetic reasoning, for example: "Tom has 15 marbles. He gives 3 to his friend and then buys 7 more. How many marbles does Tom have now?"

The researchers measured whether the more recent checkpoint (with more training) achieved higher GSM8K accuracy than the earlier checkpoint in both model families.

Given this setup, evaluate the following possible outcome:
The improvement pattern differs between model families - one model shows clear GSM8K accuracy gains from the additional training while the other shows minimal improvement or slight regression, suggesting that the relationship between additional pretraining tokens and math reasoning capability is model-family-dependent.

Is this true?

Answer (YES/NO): NO